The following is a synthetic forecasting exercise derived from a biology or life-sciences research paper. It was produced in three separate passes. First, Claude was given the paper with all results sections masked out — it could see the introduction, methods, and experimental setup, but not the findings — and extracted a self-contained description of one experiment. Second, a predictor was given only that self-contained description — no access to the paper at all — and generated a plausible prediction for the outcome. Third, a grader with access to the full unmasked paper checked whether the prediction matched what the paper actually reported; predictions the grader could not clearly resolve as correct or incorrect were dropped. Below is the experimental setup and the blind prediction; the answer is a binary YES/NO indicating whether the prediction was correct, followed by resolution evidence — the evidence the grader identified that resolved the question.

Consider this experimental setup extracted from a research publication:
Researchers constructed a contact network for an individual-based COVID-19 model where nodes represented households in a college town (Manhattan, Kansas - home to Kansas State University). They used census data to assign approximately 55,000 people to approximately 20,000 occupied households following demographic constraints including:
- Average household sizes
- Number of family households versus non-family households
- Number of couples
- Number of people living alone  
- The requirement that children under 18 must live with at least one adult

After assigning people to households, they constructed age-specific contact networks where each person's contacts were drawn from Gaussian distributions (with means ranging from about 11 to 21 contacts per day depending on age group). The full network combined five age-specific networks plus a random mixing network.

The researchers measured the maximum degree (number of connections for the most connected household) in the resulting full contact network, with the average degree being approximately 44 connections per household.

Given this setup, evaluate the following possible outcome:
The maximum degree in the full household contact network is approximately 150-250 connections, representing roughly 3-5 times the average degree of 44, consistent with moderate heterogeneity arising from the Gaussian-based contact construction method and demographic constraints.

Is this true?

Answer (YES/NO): YES